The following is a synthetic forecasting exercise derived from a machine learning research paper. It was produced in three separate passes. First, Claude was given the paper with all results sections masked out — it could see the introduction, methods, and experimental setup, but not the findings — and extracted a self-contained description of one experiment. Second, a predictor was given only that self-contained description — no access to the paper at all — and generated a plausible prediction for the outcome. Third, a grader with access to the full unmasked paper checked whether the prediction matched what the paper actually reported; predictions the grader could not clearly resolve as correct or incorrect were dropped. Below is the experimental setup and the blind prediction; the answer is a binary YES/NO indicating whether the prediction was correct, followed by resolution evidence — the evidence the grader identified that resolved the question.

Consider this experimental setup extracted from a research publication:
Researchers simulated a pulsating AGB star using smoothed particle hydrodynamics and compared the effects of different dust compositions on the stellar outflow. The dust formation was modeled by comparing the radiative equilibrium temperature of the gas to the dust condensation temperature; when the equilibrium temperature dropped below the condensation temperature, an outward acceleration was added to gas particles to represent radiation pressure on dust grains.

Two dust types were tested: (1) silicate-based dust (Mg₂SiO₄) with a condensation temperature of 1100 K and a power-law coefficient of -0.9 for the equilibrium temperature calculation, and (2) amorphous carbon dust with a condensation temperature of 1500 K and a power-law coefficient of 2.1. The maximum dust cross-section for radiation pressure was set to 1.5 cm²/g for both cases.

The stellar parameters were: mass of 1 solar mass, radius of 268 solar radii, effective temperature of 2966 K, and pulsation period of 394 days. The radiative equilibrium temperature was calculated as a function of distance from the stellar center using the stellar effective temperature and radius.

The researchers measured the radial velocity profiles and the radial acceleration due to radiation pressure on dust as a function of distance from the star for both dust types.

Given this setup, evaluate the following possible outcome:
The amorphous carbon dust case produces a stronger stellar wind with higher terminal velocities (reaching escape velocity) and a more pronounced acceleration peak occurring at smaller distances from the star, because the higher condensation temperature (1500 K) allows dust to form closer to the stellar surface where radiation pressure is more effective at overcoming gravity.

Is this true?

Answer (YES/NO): NO